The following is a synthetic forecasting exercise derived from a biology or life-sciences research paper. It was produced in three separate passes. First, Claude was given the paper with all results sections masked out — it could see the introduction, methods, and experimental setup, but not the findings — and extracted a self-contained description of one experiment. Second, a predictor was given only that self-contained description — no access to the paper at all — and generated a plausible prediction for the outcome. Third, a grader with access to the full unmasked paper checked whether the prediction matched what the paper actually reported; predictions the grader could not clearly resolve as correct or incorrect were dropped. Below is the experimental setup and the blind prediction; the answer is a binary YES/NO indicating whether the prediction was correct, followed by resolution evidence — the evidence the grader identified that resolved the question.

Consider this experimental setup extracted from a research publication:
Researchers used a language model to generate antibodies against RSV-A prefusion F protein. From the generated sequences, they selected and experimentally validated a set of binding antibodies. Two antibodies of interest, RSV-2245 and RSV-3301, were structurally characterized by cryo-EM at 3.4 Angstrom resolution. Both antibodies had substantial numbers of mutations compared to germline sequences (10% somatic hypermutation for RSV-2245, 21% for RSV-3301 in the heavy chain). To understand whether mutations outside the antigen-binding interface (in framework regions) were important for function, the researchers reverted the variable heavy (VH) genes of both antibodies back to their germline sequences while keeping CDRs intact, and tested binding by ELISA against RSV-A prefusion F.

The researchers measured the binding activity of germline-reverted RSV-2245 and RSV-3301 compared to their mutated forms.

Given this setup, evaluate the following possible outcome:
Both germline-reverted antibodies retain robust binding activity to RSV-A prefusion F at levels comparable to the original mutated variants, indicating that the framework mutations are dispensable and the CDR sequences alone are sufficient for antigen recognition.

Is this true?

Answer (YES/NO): NO